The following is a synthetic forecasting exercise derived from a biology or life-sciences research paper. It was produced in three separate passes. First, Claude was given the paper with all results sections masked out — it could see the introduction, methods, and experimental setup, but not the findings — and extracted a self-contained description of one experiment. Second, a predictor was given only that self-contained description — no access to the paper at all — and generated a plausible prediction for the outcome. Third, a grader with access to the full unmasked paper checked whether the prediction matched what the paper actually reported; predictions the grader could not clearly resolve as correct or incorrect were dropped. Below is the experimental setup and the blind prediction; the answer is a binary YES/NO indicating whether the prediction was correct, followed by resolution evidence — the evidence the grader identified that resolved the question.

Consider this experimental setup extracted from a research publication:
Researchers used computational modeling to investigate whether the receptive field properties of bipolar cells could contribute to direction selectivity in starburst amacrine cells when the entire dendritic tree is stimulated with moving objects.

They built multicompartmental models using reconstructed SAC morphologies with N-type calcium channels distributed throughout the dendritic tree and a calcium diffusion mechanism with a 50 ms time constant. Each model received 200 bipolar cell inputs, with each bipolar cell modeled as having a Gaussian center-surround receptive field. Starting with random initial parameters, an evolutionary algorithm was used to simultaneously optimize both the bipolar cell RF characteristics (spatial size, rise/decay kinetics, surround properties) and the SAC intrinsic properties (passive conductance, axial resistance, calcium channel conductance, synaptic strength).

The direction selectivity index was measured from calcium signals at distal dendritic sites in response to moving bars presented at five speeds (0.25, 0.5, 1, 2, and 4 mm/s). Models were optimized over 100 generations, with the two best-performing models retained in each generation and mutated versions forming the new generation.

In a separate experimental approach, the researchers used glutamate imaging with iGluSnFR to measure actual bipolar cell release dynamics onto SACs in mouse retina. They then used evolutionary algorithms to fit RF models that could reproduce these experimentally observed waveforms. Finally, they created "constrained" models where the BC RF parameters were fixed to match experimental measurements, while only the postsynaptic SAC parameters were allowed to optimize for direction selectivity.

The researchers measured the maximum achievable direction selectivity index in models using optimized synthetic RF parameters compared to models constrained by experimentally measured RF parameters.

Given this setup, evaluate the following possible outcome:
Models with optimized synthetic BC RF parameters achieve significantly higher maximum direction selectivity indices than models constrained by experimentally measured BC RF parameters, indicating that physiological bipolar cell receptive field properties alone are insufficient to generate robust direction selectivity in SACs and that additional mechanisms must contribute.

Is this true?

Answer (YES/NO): YES